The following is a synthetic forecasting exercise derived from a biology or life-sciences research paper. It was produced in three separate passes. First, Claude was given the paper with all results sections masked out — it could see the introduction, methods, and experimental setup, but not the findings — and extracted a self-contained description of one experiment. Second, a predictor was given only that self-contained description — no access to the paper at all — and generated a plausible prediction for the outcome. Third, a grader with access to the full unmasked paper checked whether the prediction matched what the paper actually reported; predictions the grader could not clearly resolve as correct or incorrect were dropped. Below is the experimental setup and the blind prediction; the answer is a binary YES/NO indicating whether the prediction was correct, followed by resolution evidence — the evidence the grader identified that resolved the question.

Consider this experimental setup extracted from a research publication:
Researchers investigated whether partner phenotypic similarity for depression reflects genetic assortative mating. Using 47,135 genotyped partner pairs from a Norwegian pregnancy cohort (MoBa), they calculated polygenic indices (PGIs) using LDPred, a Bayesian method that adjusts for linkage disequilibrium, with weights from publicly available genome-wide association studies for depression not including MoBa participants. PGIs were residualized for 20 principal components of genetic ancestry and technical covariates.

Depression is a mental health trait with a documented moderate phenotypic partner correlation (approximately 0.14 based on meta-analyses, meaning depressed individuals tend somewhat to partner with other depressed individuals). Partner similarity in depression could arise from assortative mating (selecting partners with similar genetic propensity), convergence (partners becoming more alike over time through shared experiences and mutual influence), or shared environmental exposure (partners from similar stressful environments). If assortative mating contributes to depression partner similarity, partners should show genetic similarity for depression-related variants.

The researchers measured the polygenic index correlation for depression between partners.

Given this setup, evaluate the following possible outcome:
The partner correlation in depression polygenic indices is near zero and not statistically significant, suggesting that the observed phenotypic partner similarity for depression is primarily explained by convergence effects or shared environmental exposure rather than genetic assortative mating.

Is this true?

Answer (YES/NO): NO